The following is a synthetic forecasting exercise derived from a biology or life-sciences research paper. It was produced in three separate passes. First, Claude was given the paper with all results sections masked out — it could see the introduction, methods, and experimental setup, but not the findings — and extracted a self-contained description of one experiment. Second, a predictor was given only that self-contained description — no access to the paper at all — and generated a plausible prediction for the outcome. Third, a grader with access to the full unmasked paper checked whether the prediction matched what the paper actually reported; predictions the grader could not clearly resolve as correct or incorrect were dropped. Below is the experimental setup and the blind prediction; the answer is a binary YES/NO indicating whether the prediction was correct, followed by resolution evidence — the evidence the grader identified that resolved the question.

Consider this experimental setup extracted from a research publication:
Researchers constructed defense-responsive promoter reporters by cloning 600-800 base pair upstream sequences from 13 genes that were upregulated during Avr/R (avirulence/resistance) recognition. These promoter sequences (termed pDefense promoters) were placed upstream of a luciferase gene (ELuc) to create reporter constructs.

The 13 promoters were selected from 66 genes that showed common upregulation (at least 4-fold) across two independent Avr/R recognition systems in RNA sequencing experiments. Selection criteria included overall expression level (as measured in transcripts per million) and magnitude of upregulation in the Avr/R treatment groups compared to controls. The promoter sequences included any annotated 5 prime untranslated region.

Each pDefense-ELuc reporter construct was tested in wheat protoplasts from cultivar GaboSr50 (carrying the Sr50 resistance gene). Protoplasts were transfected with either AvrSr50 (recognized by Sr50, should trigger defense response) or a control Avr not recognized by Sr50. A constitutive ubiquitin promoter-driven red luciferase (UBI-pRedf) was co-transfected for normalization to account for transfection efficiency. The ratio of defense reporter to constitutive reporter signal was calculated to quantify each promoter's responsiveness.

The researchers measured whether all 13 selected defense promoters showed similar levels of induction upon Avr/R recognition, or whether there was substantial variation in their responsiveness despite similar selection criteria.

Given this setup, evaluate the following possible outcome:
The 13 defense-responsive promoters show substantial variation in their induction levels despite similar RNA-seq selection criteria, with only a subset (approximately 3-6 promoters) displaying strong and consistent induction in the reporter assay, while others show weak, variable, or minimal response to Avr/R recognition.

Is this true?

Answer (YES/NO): YES